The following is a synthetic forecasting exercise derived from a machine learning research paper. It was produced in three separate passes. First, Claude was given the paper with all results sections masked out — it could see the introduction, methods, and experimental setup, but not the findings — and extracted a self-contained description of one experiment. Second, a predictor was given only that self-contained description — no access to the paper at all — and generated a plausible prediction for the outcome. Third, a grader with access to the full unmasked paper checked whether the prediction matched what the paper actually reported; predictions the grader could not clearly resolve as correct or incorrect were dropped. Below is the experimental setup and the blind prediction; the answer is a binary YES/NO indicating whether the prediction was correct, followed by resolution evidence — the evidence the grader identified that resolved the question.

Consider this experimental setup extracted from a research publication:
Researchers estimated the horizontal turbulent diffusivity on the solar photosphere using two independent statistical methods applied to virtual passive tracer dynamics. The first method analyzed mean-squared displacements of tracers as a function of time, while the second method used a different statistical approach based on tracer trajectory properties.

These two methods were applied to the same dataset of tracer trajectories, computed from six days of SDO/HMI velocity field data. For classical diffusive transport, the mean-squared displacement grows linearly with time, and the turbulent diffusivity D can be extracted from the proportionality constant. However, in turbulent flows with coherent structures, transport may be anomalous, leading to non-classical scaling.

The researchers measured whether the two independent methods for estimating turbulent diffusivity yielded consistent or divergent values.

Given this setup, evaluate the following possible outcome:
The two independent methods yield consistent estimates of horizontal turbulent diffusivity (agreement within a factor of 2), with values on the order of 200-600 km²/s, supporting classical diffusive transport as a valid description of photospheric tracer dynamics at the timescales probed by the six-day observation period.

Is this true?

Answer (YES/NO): YES